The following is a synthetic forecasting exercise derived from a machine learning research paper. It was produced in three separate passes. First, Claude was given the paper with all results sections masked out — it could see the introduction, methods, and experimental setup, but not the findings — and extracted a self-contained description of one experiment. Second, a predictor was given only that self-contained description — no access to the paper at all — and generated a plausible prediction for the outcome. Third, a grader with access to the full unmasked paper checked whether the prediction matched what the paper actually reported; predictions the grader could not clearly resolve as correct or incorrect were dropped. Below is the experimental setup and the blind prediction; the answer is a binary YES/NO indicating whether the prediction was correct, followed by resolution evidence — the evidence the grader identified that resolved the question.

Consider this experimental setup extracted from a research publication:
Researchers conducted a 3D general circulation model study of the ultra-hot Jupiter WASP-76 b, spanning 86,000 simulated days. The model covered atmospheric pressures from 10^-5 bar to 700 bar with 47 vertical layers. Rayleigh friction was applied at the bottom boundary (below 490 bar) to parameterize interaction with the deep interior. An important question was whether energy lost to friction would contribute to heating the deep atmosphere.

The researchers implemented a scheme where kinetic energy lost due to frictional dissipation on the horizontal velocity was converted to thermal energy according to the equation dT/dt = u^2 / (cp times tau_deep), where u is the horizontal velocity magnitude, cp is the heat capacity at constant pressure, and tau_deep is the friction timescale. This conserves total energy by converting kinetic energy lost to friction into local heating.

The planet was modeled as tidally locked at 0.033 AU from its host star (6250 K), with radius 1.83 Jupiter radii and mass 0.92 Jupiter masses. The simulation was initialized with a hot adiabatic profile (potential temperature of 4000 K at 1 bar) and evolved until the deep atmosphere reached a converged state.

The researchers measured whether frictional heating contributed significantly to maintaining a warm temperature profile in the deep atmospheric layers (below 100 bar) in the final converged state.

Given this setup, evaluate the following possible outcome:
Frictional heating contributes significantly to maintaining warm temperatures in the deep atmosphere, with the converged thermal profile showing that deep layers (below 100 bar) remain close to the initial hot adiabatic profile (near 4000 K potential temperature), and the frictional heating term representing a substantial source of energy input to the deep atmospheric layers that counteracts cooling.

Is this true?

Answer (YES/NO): NO